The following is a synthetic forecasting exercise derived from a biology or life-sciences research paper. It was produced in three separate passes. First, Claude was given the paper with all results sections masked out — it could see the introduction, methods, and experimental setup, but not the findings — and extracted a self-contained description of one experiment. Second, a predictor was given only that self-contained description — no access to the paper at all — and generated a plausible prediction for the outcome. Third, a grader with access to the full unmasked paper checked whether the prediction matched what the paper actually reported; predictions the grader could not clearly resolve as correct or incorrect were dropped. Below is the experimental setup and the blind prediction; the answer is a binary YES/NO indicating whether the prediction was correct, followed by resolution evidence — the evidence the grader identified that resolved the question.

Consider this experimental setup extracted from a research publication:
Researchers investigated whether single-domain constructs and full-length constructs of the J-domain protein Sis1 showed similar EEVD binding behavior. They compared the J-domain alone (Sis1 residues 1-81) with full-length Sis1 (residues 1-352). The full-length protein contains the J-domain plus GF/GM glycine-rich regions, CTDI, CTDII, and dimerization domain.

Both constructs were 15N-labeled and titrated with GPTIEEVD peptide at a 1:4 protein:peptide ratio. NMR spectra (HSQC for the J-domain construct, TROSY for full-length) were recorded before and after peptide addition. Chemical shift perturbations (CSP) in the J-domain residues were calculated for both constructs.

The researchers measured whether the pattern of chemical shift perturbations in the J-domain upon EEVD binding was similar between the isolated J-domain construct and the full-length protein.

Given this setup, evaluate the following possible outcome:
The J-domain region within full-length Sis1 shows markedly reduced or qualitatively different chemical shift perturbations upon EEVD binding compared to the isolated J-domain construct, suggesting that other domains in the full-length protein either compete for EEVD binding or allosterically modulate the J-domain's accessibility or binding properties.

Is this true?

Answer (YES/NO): YES